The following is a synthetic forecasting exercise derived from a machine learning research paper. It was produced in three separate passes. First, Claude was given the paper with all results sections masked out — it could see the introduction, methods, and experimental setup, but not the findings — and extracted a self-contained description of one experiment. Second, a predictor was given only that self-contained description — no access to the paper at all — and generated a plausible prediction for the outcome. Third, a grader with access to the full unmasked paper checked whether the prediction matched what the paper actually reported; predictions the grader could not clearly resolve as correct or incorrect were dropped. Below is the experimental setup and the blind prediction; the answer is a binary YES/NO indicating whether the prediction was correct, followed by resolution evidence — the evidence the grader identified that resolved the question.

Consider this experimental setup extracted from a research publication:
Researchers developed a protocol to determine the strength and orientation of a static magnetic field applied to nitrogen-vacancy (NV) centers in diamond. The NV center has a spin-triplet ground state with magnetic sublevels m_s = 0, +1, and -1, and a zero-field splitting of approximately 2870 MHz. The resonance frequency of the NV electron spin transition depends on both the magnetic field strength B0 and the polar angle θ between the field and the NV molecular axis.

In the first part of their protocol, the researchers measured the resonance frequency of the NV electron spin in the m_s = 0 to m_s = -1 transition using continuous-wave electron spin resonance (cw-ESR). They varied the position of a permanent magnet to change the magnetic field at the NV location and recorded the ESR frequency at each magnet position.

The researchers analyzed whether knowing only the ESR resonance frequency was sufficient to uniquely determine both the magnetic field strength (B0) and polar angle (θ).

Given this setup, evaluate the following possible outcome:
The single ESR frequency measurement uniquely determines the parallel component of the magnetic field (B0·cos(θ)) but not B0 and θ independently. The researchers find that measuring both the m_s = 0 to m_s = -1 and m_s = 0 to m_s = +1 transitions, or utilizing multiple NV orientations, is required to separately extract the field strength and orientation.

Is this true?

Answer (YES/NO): NO